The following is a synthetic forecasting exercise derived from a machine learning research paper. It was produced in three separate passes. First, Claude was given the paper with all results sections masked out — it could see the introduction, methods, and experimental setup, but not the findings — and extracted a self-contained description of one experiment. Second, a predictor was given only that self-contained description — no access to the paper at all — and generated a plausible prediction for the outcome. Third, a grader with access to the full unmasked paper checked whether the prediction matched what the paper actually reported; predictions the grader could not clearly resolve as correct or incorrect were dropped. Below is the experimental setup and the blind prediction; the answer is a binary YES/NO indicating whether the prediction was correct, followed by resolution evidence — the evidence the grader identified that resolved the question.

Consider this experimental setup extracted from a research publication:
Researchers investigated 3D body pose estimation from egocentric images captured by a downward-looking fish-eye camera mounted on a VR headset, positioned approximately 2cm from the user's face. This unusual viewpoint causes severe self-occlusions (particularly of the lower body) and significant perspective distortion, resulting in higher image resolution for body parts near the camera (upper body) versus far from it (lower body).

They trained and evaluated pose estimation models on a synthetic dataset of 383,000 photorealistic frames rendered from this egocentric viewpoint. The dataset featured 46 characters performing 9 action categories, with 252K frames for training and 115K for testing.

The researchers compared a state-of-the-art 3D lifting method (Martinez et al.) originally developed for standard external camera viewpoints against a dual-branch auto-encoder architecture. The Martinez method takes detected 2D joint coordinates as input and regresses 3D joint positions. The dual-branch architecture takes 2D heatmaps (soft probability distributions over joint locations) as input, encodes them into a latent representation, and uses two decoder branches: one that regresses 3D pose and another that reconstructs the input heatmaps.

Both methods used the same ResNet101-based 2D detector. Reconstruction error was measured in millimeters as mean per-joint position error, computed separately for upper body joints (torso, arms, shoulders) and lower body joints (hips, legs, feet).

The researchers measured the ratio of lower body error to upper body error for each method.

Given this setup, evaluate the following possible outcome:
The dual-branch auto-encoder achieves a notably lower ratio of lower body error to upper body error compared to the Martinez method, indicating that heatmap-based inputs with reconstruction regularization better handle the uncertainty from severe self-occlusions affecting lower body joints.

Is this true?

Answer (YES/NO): YES